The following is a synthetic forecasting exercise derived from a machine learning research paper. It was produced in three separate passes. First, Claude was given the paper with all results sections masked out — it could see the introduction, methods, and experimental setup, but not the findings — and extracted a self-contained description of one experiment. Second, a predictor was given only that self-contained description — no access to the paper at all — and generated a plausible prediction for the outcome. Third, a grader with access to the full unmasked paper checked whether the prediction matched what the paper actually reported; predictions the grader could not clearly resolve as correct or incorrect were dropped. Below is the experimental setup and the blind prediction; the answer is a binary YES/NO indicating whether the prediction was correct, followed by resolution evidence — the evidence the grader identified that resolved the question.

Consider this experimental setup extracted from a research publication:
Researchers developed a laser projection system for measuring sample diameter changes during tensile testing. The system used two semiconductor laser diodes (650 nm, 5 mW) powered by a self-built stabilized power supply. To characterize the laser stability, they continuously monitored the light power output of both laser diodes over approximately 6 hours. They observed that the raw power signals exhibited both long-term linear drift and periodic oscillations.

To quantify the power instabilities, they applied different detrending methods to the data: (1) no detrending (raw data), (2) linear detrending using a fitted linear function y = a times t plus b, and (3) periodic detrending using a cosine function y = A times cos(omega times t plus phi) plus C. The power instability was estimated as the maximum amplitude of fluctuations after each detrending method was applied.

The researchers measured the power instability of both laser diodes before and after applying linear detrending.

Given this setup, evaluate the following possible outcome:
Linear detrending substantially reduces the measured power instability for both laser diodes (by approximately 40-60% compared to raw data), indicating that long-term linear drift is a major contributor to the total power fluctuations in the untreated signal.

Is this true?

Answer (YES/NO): NO